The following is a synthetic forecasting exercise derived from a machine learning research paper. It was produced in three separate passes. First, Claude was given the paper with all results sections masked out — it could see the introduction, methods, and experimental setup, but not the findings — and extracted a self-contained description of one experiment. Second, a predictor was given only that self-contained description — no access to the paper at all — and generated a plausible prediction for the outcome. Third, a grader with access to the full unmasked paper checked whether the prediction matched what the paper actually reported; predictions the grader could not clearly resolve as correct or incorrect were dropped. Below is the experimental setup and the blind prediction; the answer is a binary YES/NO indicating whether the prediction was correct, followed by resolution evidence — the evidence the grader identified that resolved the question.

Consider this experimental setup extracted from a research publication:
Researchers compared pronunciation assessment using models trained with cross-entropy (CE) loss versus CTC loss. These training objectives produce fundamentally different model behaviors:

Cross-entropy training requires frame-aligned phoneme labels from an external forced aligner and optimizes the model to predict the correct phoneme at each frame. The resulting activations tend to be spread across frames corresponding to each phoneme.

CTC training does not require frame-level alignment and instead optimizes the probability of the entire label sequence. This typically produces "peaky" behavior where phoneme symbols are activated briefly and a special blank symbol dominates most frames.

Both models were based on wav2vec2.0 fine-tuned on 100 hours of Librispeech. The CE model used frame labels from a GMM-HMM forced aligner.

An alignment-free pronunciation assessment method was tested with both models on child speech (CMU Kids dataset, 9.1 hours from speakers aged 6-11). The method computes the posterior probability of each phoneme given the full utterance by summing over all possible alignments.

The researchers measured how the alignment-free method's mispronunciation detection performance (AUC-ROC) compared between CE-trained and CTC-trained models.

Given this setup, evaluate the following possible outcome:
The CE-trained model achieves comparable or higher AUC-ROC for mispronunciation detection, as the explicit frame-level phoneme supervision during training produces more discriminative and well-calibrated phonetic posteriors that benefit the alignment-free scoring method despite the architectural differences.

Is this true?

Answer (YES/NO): NO